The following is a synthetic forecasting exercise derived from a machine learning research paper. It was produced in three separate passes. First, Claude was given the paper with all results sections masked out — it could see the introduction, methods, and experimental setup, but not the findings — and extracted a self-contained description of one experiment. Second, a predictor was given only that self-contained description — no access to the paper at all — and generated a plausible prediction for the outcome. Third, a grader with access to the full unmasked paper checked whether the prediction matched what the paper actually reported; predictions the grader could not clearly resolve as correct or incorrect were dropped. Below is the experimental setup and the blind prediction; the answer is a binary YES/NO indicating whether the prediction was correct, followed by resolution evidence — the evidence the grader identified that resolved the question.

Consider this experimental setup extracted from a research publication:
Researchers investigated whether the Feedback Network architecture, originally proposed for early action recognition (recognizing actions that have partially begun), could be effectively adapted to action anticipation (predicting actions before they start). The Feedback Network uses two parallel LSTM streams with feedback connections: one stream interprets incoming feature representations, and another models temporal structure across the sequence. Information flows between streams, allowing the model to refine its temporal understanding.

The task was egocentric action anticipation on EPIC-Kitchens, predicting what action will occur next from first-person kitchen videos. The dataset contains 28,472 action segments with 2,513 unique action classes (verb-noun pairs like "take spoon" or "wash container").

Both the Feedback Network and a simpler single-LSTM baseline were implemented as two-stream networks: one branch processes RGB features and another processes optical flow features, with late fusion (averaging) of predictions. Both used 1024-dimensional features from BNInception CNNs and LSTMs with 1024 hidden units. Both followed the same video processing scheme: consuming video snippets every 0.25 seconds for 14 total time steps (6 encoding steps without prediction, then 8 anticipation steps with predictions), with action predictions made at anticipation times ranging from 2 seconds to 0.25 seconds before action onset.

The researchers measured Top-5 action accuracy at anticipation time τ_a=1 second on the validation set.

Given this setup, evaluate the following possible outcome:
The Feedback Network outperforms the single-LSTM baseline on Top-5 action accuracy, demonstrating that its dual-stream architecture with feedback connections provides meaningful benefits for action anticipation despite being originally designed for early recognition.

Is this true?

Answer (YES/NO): NO